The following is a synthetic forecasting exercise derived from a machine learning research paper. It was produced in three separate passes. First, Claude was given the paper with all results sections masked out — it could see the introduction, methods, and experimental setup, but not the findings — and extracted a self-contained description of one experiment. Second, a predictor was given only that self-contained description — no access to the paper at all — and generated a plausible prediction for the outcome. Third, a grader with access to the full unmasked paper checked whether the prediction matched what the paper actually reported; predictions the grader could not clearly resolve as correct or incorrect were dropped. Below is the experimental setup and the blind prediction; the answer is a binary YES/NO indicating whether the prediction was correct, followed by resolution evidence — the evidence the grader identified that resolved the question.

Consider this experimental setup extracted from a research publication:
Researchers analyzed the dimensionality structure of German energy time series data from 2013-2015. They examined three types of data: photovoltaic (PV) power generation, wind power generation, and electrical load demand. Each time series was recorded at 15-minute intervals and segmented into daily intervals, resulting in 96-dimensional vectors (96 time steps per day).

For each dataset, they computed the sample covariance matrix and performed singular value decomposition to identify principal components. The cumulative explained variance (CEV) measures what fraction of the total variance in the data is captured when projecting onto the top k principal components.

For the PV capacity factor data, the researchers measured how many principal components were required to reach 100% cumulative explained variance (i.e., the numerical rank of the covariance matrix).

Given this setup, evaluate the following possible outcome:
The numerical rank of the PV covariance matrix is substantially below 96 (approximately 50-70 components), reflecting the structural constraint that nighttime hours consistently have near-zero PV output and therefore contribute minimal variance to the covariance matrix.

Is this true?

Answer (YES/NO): YES